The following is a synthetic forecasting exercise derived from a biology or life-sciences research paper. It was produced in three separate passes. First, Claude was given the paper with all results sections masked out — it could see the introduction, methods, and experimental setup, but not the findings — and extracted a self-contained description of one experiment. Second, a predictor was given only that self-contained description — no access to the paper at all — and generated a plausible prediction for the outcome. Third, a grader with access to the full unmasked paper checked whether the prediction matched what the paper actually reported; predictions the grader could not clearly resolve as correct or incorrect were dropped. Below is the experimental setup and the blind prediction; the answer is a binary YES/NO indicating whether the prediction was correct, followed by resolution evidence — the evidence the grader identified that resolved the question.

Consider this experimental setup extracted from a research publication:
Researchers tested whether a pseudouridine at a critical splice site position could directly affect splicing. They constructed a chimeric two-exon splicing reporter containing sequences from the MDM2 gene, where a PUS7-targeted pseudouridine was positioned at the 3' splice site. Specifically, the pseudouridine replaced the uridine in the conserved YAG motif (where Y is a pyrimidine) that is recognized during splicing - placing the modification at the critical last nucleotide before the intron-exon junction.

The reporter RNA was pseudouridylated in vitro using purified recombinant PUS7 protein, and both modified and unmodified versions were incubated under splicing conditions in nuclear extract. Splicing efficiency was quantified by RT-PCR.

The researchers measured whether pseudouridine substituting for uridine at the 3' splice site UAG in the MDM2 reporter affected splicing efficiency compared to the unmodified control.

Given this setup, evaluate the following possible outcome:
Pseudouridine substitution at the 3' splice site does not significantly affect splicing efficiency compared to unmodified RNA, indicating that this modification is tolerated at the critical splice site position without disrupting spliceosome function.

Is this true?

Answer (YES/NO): NO